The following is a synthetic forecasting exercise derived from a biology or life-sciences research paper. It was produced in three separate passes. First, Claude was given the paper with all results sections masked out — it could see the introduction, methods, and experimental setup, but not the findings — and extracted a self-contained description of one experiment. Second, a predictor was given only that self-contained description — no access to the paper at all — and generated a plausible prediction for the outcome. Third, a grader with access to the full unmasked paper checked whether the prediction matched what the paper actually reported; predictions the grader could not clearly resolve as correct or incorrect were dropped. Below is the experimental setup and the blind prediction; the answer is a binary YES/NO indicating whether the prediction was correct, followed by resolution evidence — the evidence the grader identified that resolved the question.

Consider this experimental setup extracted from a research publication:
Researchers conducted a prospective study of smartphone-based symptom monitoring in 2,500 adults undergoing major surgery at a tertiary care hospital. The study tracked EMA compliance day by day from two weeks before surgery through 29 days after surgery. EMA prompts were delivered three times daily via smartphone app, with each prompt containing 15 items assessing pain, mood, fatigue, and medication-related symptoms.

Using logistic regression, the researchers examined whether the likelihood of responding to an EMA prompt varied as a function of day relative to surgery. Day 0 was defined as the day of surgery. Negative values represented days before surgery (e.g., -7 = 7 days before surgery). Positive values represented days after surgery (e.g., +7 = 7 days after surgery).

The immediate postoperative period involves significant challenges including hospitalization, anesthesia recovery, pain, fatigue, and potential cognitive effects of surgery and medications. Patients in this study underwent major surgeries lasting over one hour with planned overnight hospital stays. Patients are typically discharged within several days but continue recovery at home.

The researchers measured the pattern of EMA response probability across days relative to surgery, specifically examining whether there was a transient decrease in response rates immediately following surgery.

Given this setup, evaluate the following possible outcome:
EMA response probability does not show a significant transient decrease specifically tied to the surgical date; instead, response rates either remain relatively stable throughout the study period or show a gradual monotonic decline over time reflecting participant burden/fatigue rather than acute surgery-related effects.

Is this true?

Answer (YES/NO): NO